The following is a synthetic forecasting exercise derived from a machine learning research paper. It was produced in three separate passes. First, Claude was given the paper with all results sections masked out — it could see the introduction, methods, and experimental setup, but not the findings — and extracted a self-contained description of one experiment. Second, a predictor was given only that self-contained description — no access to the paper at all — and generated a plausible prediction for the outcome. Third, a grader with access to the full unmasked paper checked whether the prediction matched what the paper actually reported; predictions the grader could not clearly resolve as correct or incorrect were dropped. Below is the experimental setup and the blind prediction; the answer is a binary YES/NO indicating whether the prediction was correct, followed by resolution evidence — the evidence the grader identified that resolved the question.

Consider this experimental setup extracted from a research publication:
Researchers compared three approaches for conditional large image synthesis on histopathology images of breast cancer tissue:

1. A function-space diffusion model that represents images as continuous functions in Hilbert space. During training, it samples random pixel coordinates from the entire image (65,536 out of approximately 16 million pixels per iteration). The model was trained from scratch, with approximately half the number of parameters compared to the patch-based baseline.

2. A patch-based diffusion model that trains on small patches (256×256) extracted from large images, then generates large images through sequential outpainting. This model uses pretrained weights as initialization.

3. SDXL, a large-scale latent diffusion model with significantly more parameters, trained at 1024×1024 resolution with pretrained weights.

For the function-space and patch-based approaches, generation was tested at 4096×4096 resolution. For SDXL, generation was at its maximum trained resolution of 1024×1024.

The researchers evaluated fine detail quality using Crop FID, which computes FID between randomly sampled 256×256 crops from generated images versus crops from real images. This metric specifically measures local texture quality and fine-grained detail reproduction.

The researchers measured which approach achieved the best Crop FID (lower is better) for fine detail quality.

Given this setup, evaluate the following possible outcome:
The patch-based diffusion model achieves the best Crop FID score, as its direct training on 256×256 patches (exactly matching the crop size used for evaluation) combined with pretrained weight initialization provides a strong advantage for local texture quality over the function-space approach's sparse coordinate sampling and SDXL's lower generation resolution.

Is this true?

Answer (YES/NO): YES